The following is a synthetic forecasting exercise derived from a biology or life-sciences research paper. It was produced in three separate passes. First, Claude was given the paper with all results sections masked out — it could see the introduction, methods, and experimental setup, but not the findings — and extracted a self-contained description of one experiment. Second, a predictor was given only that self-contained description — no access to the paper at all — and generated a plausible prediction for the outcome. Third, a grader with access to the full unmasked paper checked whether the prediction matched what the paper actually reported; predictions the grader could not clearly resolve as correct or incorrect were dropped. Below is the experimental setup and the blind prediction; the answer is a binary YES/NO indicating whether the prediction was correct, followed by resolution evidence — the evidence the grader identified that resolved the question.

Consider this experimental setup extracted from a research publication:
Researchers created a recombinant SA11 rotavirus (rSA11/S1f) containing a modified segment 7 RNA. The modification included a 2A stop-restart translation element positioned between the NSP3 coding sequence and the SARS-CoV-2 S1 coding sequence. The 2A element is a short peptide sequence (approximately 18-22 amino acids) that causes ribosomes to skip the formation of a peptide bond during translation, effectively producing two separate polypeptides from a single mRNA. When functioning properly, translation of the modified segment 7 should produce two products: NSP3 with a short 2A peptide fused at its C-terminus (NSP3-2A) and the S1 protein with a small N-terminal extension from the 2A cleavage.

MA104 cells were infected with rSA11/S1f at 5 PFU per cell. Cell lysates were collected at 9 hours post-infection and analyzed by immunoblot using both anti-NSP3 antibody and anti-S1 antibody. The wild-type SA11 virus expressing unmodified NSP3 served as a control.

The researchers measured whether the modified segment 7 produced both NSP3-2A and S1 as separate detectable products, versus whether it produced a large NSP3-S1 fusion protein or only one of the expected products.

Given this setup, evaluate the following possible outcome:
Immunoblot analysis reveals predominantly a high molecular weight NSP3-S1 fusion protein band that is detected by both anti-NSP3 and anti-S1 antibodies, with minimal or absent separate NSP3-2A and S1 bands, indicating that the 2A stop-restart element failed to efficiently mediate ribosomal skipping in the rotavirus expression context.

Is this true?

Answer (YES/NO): NO